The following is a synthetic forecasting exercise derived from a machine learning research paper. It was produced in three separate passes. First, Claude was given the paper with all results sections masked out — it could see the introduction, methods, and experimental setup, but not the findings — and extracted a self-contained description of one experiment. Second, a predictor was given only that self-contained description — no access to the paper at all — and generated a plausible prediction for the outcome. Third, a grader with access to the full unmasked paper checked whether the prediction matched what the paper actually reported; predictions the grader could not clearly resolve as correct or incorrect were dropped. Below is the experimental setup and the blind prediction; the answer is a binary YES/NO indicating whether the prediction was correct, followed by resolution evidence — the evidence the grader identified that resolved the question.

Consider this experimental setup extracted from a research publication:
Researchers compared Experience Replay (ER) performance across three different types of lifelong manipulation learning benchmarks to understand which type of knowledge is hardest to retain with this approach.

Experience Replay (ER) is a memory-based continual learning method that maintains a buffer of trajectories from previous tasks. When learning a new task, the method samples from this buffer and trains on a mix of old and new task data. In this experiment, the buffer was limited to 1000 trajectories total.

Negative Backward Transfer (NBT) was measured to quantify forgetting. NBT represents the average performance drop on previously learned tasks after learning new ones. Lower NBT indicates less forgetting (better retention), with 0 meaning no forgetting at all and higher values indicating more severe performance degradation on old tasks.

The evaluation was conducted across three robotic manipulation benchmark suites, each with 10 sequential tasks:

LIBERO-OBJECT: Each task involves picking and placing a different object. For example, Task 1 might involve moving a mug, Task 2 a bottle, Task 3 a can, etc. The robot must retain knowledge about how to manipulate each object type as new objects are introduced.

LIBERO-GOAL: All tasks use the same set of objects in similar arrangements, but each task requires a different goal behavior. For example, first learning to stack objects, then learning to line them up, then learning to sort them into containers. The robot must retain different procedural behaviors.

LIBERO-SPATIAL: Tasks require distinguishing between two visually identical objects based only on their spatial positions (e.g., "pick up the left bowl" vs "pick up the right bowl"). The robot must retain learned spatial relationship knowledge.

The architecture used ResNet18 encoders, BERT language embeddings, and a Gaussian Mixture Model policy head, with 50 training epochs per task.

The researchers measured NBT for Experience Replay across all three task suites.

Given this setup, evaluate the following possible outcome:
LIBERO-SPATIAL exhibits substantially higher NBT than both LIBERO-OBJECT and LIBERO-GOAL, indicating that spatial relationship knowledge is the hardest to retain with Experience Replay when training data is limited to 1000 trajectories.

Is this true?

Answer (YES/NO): NO